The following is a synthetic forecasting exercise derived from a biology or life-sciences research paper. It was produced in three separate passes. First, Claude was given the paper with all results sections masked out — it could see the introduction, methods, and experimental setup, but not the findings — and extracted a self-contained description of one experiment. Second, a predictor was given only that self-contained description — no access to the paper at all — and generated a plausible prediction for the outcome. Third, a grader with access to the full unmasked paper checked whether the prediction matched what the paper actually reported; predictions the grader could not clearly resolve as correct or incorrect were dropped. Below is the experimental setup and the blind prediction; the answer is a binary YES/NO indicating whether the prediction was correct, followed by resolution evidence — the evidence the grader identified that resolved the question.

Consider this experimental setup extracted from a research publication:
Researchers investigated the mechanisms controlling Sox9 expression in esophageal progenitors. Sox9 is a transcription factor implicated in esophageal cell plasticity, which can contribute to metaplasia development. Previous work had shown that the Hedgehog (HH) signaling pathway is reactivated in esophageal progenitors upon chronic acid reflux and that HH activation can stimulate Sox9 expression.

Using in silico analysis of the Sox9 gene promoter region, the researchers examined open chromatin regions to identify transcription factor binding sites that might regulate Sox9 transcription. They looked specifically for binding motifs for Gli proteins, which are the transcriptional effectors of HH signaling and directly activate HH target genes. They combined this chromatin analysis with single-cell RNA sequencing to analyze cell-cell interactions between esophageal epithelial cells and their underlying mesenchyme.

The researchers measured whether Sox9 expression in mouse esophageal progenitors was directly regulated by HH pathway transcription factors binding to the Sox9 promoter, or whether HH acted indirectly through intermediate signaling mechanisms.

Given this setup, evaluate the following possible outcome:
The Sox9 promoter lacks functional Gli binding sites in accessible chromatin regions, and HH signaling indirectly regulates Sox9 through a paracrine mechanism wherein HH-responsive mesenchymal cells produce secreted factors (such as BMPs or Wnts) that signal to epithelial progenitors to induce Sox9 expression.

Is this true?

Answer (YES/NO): NO